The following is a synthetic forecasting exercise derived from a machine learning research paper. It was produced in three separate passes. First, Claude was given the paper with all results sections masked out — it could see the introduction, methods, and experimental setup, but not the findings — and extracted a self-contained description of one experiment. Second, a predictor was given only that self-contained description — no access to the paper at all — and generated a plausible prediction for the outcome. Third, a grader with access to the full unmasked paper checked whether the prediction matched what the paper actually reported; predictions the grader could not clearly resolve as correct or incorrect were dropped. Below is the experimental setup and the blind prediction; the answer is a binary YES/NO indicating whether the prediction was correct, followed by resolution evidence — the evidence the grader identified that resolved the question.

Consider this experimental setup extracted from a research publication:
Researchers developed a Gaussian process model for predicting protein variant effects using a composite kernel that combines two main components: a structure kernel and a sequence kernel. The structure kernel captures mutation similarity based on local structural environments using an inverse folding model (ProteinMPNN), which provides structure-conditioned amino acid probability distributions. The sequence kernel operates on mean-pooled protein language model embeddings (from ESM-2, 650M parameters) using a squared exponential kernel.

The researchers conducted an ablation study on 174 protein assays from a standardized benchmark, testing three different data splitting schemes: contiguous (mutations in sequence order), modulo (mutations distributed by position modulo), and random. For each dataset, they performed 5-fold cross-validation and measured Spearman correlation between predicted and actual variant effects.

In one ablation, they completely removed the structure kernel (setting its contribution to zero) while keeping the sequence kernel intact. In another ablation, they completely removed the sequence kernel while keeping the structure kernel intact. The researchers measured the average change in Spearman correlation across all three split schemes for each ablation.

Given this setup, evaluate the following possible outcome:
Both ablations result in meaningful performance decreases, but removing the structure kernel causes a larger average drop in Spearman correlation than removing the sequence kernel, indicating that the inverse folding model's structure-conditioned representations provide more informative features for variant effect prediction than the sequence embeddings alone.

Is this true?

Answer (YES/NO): YES